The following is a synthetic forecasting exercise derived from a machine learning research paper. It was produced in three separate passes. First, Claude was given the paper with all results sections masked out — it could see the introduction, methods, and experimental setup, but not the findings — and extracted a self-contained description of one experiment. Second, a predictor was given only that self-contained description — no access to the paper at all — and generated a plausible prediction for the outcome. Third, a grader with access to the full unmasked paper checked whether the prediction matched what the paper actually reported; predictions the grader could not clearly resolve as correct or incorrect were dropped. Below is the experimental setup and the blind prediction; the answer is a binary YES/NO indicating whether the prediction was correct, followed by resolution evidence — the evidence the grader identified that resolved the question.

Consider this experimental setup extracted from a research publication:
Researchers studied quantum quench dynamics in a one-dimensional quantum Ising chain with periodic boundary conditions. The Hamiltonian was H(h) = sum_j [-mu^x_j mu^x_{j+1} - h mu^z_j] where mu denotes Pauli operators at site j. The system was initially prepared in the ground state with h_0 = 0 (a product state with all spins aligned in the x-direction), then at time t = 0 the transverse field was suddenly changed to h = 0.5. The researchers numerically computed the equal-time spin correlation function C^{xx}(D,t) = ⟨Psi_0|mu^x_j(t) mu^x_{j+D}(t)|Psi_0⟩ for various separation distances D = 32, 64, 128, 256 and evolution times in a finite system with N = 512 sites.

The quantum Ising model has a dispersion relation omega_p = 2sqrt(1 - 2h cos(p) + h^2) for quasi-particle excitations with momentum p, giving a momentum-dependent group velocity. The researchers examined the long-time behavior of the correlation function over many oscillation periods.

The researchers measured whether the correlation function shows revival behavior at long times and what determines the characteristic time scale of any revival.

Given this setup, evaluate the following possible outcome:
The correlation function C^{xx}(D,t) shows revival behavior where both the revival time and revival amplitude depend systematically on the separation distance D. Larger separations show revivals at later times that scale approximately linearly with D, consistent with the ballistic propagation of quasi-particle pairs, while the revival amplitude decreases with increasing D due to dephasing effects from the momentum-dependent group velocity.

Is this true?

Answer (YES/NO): NO